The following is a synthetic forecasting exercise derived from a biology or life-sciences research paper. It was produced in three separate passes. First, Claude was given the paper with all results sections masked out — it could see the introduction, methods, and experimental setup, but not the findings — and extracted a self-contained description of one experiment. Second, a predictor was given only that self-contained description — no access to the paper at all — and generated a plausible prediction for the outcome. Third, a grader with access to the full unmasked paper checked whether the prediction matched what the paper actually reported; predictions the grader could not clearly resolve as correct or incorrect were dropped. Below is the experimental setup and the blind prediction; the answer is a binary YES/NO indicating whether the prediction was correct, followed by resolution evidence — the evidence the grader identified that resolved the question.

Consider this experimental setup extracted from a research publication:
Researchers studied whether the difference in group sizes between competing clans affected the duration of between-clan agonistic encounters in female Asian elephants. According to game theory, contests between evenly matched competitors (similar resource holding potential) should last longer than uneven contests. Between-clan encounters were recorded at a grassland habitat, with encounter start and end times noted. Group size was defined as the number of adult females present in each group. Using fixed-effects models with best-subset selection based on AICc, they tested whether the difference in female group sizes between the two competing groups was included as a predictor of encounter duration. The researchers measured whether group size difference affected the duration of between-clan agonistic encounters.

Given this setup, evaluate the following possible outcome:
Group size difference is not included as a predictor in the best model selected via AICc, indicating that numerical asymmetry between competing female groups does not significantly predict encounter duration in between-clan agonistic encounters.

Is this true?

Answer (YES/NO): YES